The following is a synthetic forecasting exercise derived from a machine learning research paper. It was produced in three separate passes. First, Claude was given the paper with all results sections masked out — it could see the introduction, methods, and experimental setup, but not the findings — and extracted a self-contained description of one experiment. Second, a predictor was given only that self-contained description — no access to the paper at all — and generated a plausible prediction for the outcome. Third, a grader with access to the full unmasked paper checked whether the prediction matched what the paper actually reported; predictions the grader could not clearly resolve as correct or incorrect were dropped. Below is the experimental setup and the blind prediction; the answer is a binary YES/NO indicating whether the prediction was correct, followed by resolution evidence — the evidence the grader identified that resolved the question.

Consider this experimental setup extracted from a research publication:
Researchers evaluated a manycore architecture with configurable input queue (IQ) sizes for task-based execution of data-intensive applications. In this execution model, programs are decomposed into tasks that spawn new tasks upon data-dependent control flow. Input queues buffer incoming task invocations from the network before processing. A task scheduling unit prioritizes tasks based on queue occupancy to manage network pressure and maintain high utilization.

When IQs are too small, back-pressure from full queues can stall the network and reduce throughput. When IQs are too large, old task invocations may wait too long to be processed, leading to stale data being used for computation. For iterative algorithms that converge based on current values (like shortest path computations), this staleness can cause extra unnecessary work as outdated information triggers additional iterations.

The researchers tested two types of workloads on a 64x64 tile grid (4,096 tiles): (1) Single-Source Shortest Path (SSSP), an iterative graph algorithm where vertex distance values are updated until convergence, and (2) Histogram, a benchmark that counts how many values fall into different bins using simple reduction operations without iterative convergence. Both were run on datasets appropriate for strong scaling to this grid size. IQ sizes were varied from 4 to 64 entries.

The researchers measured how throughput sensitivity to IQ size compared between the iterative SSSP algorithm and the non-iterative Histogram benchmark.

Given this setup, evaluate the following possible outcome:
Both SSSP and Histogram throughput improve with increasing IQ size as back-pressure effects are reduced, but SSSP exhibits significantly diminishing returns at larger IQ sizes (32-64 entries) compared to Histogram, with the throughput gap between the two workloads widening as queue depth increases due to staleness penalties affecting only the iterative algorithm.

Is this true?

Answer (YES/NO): NO